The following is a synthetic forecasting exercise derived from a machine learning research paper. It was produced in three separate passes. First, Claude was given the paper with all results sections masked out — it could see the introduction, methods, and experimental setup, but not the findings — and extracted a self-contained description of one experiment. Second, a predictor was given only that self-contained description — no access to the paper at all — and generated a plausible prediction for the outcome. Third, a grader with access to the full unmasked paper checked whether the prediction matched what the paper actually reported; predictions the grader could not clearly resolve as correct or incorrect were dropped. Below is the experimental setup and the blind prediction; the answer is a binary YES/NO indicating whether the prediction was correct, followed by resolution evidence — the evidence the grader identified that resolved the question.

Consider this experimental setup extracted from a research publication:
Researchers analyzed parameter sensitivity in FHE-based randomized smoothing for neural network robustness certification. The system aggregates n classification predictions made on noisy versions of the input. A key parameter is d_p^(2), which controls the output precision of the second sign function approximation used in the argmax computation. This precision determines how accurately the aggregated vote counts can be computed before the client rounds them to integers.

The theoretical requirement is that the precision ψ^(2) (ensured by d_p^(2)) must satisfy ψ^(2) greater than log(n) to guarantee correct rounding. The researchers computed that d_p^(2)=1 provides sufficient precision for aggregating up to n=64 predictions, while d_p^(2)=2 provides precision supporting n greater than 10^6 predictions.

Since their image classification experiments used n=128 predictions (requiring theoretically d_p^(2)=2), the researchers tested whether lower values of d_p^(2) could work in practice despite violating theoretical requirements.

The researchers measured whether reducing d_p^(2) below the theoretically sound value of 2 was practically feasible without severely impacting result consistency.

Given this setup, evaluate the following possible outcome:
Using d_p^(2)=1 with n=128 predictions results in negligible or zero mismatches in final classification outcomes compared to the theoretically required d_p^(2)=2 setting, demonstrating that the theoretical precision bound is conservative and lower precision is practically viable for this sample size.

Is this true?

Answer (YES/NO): NO